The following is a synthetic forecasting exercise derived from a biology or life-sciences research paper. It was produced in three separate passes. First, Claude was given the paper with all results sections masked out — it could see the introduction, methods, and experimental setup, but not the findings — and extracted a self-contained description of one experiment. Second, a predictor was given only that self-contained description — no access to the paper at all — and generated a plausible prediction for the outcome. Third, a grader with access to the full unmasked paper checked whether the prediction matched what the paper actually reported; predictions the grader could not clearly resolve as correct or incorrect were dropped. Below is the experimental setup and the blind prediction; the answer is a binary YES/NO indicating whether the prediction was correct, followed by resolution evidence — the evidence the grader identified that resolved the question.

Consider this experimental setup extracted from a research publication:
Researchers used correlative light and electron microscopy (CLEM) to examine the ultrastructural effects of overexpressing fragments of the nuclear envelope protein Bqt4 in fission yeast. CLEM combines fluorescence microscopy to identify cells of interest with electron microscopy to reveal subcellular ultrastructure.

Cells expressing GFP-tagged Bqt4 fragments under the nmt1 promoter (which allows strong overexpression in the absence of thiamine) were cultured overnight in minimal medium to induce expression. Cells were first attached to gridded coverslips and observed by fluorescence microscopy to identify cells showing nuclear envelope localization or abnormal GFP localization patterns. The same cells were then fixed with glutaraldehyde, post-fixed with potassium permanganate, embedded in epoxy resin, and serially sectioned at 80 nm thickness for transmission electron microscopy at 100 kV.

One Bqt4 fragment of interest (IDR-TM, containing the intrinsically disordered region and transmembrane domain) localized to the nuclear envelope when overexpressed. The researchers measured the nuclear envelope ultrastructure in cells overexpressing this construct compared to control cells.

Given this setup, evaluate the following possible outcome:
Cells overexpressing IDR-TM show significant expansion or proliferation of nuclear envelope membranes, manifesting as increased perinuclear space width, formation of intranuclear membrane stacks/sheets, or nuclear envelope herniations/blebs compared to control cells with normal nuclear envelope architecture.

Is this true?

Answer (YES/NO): YES